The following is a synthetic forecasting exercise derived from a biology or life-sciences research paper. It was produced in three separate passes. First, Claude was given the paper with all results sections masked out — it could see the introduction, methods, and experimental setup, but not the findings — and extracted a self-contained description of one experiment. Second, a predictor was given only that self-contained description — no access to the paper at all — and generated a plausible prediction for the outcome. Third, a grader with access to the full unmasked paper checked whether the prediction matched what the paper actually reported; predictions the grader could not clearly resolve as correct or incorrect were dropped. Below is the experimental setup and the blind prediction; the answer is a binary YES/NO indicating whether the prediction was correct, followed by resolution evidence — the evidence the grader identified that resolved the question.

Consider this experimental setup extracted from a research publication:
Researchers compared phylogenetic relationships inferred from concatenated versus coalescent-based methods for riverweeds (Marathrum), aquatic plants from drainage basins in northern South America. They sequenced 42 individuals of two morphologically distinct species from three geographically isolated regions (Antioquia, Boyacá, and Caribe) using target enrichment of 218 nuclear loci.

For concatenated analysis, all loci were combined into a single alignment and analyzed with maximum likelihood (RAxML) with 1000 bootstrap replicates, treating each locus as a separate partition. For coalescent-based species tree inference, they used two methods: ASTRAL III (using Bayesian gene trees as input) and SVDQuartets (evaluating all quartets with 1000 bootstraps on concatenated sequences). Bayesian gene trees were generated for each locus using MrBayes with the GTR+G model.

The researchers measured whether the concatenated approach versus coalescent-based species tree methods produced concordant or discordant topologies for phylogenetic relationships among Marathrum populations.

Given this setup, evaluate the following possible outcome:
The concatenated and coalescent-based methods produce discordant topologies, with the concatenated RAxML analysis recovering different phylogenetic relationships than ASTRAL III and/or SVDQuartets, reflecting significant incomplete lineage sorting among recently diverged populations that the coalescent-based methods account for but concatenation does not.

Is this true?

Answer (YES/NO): NO